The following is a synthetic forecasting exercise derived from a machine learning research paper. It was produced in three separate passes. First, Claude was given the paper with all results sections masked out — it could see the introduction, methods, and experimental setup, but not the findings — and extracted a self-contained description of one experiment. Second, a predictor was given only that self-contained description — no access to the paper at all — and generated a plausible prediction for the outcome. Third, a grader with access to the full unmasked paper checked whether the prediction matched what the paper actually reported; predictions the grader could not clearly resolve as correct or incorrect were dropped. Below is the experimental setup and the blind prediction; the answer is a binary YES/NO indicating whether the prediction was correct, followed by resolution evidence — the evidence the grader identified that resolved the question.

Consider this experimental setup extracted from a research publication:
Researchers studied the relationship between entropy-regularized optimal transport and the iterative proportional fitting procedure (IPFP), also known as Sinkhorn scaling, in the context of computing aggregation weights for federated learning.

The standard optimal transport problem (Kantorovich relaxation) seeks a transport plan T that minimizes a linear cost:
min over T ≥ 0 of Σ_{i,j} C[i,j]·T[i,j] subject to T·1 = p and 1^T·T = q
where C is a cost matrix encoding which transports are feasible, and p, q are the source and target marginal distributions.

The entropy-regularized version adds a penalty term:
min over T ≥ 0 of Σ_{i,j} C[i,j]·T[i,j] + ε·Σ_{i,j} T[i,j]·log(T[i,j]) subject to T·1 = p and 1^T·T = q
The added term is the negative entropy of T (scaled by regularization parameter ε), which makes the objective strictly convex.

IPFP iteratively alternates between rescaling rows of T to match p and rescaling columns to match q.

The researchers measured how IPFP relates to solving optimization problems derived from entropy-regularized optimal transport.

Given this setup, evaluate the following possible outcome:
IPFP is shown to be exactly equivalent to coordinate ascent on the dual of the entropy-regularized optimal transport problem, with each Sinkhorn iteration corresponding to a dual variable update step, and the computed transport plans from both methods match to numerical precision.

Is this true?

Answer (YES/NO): NO